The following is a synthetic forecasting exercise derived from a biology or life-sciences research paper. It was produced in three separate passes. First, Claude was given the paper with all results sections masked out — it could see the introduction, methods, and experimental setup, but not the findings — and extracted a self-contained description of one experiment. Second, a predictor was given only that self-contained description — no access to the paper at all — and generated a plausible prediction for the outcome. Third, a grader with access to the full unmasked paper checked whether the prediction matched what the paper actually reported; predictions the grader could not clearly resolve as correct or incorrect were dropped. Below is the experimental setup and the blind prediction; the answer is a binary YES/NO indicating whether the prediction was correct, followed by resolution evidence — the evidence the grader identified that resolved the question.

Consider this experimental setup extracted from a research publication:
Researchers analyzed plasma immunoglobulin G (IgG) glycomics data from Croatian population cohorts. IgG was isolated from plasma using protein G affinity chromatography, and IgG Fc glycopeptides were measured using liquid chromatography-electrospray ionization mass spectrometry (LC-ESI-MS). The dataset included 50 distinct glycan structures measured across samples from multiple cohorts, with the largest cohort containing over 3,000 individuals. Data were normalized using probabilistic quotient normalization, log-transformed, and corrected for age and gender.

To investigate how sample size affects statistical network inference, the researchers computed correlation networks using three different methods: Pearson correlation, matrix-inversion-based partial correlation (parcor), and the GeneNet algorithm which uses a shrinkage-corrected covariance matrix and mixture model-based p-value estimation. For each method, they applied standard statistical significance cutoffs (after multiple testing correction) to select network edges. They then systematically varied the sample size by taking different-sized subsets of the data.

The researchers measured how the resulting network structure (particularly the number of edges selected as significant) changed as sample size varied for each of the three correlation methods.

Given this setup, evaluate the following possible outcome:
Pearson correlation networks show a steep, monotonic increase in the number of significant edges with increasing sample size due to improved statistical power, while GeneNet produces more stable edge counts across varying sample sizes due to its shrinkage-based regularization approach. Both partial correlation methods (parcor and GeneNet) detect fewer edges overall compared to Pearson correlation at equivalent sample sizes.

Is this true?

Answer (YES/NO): NO